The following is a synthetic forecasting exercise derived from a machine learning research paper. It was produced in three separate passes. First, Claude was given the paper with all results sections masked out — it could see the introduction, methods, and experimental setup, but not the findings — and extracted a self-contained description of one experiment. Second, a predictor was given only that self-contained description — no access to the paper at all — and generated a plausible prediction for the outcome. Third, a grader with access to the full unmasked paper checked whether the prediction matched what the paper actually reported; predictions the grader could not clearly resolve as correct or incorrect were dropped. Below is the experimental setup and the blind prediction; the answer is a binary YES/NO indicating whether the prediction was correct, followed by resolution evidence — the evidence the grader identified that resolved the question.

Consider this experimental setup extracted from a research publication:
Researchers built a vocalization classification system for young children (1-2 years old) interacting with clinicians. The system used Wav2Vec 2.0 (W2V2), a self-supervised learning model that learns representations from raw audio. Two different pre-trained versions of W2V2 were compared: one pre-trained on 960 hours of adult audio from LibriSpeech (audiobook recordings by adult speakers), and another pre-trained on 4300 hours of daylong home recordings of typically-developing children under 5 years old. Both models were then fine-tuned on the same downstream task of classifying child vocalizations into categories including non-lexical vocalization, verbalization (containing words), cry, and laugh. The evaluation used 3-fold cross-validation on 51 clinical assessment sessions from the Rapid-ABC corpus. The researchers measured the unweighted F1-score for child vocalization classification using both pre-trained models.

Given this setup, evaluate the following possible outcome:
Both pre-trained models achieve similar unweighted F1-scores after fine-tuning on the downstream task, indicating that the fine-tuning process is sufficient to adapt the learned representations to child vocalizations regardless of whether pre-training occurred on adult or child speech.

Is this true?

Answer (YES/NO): NO